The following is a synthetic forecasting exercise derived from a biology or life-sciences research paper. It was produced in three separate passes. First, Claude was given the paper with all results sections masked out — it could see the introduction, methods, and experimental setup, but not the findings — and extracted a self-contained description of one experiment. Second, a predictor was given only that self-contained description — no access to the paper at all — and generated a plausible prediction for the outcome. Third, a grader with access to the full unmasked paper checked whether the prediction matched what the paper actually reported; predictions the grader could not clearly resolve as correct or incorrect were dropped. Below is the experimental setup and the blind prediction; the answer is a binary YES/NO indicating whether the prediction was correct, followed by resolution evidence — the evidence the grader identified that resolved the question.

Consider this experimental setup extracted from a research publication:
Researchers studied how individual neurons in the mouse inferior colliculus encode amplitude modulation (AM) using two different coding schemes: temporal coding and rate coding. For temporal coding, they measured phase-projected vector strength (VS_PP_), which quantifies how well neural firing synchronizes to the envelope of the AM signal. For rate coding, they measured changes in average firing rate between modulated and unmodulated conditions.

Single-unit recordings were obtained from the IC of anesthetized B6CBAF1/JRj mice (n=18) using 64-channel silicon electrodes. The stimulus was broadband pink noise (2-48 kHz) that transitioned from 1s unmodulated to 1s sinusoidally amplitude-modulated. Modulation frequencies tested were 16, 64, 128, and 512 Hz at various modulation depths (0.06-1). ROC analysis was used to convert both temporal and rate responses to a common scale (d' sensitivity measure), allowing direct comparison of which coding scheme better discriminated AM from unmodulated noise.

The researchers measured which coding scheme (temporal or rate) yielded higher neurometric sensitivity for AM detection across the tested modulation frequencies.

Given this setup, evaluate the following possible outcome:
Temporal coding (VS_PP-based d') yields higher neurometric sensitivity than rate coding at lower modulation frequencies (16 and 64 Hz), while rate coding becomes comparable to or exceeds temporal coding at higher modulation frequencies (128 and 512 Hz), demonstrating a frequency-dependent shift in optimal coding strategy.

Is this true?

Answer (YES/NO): NO